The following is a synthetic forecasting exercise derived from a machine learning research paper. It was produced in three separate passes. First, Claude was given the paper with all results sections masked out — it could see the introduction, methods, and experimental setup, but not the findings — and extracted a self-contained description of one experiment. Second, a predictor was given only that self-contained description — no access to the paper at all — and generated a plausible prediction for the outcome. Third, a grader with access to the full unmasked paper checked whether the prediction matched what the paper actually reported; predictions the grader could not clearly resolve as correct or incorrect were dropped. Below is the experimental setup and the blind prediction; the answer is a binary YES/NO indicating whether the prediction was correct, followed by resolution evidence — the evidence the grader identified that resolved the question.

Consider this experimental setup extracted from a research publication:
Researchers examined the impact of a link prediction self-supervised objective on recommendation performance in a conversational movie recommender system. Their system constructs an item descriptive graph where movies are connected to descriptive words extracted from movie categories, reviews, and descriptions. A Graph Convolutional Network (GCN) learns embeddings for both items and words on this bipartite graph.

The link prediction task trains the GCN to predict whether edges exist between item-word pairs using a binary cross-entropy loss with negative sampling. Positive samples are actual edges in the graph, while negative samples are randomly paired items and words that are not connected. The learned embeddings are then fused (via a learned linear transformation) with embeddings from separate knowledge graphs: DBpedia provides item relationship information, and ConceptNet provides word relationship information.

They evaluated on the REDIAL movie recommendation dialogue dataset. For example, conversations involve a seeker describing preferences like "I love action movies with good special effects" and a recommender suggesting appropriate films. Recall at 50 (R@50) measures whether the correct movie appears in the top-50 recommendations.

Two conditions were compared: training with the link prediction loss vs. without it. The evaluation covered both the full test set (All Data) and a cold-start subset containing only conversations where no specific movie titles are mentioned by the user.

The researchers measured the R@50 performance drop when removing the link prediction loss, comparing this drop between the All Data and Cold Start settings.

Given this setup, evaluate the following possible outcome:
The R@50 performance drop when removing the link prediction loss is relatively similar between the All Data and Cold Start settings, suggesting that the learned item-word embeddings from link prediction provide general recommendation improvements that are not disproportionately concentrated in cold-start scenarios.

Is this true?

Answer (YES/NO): YES